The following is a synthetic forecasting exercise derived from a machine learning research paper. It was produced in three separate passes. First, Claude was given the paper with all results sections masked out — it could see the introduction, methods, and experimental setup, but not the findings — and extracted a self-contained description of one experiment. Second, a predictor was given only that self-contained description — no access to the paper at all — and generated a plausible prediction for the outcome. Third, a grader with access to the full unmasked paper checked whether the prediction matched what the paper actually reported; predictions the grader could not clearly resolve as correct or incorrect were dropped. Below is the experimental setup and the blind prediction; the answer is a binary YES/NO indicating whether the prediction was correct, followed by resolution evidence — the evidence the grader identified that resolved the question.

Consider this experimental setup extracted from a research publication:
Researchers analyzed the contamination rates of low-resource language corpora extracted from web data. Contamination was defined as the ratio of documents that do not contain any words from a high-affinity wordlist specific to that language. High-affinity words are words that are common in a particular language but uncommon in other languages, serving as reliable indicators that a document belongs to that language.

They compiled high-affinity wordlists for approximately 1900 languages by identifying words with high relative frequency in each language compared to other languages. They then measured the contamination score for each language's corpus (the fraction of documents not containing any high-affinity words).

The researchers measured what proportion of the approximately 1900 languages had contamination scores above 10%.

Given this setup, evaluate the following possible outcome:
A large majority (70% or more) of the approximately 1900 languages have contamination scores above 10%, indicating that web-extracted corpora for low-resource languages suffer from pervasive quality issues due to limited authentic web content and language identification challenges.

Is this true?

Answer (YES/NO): NO